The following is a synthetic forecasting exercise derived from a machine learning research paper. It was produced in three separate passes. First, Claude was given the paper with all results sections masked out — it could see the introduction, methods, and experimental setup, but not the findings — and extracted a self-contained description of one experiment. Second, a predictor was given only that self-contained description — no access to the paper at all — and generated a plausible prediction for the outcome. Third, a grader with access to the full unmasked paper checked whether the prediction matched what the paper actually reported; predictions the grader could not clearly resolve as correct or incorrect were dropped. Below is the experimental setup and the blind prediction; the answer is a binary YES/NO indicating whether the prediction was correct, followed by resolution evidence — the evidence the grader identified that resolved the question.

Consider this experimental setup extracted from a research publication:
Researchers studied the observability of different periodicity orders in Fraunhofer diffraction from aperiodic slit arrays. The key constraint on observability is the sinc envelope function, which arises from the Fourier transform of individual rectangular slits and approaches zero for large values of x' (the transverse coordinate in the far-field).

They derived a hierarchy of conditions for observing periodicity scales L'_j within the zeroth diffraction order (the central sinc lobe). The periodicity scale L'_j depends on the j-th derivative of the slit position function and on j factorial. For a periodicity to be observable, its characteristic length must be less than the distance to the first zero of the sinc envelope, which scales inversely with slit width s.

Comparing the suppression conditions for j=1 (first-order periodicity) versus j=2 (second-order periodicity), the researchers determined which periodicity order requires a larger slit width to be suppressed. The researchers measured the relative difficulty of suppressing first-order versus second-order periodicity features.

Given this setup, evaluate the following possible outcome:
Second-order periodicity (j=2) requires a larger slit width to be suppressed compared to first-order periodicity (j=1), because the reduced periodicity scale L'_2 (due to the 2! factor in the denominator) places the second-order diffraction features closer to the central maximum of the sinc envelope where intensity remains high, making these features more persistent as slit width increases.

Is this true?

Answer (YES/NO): NO